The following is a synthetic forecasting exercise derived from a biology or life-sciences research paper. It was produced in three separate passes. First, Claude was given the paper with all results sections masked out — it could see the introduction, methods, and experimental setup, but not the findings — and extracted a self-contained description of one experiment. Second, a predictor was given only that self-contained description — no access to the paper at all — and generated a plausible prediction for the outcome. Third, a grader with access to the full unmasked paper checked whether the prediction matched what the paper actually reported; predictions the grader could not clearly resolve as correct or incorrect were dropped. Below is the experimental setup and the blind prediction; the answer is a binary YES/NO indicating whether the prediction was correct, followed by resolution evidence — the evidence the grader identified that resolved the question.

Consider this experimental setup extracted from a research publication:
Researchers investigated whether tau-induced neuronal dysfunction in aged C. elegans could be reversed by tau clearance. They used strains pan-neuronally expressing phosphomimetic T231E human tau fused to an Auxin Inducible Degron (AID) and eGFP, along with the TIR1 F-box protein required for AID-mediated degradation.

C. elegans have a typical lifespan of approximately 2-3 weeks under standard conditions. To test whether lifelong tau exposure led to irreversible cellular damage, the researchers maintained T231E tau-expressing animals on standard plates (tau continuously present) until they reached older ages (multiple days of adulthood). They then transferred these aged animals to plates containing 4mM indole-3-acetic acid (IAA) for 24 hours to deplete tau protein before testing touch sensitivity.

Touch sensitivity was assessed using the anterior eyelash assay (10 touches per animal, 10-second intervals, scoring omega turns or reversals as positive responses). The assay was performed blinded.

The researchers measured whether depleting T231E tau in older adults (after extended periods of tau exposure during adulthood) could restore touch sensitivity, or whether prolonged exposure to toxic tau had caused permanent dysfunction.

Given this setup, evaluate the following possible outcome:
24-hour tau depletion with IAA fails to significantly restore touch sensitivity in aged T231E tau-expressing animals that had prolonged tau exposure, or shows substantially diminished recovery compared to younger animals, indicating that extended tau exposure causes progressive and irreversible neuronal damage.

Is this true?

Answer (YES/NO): NO